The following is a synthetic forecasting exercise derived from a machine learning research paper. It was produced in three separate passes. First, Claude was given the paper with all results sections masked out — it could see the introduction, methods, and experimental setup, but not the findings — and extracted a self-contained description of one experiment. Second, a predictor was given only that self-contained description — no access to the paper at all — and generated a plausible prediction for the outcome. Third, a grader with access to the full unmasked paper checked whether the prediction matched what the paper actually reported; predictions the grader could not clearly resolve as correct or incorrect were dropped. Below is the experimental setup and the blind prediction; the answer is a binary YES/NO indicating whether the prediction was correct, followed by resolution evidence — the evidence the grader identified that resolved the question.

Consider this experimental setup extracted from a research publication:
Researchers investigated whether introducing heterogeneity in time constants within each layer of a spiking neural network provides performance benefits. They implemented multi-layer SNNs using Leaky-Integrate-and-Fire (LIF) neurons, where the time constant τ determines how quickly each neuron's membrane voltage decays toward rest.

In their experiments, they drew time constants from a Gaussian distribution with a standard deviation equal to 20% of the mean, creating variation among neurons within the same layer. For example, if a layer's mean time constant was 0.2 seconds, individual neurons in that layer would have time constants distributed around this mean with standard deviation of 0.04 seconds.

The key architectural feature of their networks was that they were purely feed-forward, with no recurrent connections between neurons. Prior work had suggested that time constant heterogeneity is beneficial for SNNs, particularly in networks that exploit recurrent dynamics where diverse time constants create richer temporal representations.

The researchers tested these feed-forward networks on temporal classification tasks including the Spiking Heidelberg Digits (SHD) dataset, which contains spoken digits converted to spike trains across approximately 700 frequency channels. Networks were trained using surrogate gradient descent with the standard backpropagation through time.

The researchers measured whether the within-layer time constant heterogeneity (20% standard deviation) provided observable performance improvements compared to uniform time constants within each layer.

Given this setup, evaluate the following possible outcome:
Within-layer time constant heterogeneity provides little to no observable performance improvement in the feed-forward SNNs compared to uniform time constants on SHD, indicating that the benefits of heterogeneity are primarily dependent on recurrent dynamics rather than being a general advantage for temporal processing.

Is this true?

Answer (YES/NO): YES